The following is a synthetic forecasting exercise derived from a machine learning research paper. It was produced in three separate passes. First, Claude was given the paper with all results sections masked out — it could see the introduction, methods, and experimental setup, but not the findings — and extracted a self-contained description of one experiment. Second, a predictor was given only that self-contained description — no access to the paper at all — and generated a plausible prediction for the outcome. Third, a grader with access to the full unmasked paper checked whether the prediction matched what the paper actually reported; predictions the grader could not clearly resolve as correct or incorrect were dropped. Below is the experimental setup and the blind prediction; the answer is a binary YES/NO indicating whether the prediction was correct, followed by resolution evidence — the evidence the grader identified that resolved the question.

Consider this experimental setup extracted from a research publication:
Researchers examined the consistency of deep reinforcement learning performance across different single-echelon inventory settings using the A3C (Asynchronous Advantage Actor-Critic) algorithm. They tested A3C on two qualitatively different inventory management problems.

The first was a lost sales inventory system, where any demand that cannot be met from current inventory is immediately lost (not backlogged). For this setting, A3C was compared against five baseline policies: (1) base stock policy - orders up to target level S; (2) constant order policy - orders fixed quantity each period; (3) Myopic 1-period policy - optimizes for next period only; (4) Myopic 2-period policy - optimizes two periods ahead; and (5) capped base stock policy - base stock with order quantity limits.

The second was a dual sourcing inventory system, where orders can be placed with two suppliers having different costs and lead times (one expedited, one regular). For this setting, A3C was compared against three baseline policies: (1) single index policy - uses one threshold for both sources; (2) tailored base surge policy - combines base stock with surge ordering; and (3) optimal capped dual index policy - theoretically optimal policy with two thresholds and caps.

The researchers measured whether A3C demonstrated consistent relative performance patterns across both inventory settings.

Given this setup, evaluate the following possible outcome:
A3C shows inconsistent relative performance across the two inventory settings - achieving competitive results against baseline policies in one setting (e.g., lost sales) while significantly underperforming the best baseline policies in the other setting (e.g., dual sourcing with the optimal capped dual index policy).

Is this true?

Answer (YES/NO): NO